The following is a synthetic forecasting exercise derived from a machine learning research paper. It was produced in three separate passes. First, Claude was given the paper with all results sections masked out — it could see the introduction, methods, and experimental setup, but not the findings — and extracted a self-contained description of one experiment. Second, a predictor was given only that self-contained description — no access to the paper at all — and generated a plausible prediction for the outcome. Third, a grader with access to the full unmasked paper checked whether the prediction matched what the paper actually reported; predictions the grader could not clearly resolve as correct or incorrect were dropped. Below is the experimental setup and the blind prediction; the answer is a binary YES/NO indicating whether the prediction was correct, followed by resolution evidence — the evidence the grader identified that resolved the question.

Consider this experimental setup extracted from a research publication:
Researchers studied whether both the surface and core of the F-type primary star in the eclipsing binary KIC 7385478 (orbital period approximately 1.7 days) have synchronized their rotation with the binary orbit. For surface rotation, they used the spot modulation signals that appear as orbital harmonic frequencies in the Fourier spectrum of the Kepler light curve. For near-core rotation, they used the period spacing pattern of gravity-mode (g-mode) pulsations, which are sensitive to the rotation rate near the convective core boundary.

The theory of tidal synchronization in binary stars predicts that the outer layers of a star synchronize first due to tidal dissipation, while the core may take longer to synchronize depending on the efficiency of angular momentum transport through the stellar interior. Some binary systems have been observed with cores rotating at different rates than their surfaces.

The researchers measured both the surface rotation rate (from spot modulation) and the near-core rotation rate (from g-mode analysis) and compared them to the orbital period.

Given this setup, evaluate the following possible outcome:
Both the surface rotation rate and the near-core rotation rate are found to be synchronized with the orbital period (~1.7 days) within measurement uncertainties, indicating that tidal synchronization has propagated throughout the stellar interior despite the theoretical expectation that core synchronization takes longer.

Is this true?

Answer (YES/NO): YES